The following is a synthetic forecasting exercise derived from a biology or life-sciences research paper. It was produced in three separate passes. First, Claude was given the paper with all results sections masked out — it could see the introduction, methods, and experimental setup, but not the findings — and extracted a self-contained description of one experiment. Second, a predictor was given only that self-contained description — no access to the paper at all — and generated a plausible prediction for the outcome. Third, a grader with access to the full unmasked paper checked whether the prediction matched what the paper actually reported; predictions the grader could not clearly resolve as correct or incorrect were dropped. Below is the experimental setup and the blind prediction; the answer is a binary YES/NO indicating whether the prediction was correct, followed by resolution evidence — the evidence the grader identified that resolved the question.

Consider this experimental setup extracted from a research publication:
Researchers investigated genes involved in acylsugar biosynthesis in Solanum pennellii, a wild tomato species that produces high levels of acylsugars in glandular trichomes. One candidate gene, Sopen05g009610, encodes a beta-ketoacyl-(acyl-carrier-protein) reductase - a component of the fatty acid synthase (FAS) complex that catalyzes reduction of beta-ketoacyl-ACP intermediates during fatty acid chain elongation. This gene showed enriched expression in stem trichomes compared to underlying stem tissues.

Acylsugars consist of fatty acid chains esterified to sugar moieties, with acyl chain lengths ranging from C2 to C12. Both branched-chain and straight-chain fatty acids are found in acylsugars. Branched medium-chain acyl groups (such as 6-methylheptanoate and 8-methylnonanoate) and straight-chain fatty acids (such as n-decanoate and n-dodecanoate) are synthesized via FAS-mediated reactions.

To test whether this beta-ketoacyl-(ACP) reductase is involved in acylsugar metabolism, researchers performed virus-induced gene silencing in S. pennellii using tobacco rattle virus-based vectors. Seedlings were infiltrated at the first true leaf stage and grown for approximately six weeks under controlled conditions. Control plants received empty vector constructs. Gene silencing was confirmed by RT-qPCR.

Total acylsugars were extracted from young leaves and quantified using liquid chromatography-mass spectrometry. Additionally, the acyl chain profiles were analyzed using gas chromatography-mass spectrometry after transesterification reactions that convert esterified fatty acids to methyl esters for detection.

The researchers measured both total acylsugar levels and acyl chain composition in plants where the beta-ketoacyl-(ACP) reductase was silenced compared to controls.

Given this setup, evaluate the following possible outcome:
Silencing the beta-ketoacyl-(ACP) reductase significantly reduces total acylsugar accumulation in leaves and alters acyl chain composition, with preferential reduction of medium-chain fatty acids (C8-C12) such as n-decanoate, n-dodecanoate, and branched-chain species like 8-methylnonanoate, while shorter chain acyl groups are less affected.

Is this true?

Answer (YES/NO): NO